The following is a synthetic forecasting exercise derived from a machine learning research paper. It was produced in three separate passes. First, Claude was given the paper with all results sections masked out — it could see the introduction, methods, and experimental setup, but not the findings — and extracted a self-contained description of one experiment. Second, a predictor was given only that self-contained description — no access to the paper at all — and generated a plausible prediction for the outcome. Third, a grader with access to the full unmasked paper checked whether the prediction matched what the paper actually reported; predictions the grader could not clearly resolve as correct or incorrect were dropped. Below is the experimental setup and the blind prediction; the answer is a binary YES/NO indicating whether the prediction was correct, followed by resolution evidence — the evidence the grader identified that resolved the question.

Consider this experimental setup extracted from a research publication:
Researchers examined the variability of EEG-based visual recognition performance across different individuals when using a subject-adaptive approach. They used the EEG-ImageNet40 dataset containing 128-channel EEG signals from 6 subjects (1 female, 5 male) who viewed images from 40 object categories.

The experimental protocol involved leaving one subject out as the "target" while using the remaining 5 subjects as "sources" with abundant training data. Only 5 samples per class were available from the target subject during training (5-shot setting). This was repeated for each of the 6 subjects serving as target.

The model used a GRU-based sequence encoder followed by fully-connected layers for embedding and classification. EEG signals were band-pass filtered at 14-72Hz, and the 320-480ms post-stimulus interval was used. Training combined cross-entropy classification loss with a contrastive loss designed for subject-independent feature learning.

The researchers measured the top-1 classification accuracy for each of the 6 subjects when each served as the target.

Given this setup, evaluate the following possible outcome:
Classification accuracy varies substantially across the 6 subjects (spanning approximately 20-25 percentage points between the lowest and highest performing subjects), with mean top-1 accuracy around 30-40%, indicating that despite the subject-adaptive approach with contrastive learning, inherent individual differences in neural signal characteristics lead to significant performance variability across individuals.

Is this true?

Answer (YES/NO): NO